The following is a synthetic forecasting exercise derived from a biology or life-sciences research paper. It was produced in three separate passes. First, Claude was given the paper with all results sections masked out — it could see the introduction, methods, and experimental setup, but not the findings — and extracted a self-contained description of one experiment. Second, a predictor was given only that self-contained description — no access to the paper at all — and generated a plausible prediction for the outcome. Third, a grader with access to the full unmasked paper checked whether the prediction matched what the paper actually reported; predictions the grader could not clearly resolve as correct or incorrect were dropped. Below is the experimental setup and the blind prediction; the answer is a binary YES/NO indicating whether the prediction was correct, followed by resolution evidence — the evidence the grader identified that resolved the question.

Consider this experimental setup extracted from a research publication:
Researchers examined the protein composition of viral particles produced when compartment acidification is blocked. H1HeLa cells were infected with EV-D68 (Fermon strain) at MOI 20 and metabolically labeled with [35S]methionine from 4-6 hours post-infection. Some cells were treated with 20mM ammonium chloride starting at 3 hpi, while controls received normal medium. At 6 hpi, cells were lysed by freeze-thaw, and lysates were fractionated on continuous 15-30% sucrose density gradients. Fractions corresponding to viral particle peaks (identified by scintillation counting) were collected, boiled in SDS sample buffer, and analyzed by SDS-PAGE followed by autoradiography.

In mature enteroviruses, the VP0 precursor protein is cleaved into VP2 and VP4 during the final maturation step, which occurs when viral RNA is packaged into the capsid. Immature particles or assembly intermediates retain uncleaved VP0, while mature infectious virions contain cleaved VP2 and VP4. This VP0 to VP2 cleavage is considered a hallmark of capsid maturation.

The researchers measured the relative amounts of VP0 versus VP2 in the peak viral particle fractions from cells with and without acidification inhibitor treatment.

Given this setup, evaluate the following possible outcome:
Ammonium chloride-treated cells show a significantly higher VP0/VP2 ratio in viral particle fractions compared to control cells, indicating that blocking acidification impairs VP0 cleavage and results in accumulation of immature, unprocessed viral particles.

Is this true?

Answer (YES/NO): NO